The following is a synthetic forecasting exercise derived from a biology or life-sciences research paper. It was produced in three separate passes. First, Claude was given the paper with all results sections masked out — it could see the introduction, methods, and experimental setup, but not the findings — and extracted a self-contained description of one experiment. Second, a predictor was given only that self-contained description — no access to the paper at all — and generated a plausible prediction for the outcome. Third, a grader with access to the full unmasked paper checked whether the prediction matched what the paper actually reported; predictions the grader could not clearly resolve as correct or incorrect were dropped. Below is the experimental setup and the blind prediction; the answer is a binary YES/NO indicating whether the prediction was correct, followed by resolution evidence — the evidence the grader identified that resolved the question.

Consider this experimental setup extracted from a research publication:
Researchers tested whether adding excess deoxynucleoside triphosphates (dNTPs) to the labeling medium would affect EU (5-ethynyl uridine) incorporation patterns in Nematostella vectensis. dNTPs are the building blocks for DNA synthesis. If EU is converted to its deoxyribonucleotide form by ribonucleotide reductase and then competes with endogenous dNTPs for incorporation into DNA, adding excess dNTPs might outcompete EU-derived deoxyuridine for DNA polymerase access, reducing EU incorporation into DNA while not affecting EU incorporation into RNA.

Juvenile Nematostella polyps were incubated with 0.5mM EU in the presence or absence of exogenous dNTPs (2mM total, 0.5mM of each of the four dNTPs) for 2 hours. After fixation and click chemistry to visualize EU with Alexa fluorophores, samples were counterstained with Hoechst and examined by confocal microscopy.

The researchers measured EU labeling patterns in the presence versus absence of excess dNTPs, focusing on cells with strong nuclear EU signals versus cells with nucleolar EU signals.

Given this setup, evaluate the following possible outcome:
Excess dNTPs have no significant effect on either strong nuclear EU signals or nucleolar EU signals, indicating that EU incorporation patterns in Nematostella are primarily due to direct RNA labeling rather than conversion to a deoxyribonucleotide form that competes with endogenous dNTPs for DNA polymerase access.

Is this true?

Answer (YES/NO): NO